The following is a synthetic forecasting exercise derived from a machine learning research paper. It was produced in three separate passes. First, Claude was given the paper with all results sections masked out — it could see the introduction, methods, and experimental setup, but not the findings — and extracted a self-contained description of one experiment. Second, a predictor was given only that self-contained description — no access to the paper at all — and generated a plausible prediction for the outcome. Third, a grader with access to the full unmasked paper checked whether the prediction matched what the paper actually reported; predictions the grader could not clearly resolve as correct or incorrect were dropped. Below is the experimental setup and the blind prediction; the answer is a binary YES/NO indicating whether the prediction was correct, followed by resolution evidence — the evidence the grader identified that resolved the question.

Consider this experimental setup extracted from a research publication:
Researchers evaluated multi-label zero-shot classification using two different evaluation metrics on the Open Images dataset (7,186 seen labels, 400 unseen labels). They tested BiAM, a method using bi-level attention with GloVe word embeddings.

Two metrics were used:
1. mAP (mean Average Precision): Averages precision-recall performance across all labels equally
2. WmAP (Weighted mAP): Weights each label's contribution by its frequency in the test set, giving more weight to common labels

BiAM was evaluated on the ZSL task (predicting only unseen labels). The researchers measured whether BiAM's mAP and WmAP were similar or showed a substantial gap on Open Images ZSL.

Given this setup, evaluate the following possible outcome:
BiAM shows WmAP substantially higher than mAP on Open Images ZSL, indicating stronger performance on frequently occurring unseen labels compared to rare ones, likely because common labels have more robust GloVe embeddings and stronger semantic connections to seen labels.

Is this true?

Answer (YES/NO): YES